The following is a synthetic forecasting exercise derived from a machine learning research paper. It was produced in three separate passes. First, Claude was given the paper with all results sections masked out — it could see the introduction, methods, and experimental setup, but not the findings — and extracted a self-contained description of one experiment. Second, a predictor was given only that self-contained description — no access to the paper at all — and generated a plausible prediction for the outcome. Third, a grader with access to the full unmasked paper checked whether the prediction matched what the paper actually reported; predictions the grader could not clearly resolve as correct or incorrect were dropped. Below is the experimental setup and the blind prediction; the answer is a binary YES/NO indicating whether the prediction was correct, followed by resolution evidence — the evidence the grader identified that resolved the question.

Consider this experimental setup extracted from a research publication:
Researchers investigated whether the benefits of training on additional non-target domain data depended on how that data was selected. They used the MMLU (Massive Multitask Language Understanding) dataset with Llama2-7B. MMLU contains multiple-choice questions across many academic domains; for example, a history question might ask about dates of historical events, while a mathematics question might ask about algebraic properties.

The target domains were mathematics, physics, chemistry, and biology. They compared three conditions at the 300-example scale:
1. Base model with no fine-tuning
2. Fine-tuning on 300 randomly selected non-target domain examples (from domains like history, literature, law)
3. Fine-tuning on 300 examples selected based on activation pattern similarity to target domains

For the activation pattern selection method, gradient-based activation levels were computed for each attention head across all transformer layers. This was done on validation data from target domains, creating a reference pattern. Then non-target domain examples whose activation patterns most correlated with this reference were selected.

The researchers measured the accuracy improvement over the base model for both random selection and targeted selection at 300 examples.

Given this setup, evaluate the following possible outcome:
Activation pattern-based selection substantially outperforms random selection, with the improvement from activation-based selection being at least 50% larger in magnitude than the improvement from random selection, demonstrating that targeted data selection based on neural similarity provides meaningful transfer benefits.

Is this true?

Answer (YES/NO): YES